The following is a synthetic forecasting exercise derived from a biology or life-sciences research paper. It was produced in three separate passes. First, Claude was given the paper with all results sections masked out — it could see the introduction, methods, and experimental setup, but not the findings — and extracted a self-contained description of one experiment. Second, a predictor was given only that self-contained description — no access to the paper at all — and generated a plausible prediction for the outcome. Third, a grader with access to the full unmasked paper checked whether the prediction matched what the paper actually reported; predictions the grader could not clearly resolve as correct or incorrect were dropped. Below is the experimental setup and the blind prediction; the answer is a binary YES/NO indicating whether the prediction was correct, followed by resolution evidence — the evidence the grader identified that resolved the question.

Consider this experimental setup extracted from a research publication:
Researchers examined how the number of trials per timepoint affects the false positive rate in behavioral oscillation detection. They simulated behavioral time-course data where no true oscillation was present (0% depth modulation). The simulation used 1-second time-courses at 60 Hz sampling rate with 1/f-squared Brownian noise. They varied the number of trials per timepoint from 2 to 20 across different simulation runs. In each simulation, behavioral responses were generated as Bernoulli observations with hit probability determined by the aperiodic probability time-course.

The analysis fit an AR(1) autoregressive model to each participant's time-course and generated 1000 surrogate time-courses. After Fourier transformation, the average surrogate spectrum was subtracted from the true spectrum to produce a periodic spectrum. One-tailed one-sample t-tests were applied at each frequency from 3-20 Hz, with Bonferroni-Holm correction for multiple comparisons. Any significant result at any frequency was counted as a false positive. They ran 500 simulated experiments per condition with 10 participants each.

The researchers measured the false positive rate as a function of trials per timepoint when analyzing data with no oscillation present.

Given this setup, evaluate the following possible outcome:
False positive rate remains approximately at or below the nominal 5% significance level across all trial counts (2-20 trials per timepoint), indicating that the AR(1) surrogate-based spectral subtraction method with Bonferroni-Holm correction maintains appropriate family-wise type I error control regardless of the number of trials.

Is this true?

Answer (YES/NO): NO